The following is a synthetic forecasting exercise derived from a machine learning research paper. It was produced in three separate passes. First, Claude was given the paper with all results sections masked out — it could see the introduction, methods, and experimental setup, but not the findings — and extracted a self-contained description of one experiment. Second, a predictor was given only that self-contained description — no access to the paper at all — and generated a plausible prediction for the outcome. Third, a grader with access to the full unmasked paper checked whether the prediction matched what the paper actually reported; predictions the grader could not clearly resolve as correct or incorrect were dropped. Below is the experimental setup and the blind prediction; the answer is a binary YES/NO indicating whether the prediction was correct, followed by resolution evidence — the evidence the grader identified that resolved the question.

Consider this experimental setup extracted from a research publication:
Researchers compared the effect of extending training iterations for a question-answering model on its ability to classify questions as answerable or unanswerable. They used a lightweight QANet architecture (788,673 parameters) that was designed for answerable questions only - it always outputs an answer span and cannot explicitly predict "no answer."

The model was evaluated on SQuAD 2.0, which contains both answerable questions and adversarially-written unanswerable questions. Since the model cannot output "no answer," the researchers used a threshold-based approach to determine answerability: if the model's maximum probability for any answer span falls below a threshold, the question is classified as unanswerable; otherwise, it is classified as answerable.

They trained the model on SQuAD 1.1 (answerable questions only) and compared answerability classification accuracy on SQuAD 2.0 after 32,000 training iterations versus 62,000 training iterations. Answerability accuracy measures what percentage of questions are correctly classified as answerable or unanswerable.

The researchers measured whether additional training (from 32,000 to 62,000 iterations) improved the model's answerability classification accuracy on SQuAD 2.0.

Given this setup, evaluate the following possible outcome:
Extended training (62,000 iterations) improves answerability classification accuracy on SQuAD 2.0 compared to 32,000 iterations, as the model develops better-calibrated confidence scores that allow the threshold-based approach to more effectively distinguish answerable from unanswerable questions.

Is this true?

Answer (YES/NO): NO